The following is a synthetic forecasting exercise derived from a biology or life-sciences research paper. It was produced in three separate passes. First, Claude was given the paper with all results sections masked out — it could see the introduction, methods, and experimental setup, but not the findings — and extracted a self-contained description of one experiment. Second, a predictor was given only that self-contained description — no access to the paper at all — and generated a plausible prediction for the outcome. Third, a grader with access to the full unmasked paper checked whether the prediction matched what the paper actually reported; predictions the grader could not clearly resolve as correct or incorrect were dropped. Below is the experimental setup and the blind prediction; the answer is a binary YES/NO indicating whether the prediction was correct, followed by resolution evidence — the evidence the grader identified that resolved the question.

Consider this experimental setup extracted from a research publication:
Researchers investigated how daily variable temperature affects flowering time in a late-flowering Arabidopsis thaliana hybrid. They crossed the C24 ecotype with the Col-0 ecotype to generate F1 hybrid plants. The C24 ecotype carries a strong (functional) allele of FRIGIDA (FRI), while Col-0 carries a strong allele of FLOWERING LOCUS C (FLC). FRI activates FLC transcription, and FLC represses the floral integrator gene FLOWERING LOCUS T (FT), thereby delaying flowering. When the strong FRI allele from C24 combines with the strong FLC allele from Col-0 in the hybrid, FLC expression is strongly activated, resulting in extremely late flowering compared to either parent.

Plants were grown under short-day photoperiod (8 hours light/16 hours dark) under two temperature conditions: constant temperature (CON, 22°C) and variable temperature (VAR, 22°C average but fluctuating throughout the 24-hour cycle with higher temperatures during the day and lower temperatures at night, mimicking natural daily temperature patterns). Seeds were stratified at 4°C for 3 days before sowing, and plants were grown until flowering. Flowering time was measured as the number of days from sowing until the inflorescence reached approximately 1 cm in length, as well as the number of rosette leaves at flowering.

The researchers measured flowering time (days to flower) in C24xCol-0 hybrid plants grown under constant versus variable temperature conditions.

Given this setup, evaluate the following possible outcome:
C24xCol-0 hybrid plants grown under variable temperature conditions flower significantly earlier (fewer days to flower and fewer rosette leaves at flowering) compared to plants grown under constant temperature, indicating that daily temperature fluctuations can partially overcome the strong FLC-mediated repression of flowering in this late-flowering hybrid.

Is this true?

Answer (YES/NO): YES